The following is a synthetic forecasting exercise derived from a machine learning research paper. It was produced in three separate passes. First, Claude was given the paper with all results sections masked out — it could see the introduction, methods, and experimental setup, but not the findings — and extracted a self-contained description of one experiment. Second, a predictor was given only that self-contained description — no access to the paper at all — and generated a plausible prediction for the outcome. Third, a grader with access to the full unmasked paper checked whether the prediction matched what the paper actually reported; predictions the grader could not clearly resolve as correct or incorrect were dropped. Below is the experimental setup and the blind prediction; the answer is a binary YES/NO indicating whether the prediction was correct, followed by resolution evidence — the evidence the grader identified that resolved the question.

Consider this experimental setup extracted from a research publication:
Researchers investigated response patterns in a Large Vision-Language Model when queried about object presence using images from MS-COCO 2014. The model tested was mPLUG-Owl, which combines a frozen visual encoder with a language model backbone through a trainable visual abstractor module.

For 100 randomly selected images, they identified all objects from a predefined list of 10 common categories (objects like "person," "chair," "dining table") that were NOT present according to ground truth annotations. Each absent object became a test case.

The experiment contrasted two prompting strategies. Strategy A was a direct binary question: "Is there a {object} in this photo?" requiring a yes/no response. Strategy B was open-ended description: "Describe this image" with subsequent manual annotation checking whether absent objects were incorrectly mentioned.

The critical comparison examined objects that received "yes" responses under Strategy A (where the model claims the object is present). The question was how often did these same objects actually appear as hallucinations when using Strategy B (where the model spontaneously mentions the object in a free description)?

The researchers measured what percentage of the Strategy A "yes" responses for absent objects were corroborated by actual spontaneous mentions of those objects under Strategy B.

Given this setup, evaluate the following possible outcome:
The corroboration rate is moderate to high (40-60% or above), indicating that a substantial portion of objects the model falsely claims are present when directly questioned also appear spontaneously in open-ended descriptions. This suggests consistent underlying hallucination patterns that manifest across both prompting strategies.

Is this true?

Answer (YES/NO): NO